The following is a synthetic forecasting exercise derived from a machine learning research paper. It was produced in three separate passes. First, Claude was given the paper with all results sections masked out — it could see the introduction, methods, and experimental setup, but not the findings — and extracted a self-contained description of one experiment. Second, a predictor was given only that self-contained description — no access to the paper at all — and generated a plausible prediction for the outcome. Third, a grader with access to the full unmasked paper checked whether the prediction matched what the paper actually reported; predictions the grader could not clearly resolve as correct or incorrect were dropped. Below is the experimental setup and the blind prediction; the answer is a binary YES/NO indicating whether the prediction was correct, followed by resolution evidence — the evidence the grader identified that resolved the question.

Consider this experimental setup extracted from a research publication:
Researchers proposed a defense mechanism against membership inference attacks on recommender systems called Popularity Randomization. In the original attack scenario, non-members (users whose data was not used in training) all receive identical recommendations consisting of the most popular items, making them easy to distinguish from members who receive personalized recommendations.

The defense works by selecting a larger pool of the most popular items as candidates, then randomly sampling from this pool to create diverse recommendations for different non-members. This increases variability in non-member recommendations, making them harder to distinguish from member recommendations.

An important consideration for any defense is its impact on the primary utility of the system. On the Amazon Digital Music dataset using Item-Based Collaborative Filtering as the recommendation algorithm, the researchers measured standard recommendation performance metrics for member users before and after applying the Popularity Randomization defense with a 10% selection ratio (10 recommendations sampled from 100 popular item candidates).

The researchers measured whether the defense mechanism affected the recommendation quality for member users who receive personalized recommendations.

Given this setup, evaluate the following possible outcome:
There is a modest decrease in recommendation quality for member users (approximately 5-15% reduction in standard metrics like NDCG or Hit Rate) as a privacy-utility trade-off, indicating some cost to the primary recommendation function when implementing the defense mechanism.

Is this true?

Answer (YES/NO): NO